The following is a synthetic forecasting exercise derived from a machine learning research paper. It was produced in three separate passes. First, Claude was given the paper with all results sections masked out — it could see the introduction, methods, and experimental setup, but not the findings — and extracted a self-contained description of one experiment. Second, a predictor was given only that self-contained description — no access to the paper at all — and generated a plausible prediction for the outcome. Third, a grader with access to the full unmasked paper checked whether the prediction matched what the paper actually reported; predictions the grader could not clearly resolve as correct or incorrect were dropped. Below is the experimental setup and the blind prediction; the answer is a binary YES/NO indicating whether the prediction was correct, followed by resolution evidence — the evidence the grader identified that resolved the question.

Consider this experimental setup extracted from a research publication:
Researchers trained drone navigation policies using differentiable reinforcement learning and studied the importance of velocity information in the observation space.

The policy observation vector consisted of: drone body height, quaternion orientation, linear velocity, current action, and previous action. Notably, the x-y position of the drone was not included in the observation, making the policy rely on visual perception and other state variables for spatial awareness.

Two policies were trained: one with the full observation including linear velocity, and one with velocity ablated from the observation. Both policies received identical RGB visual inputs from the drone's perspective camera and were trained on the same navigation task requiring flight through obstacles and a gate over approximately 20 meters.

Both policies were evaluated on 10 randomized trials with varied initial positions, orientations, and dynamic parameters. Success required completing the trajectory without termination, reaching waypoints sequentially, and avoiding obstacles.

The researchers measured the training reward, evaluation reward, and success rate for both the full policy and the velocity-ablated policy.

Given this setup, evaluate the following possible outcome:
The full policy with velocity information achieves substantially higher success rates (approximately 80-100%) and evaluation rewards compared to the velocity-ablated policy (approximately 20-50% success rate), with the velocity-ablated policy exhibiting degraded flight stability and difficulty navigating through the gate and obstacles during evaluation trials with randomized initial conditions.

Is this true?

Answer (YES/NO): NO